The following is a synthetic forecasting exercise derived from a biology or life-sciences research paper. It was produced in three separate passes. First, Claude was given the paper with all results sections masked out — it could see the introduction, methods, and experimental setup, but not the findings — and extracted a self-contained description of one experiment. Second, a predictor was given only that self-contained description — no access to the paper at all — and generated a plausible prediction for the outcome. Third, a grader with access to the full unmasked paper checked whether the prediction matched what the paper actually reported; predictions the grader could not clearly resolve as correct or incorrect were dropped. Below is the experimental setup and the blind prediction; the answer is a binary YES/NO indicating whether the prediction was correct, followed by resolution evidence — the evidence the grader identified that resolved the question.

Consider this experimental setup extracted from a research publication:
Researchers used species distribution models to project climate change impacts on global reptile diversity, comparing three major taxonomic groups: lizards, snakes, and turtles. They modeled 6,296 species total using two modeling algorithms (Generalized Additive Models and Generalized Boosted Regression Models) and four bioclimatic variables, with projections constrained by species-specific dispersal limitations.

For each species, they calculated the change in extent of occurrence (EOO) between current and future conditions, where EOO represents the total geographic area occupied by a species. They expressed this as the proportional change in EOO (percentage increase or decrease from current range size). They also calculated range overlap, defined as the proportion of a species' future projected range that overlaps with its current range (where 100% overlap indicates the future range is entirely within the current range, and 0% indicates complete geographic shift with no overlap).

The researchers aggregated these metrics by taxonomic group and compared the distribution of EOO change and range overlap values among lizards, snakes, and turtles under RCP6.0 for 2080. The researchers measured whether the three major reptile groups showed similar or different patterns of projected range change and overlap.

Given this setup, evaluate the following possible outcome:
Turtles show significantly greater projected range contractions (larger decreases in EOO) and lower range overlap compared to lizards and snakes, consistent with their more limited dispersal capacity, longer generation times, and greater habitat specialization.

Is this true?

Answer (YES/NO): NO